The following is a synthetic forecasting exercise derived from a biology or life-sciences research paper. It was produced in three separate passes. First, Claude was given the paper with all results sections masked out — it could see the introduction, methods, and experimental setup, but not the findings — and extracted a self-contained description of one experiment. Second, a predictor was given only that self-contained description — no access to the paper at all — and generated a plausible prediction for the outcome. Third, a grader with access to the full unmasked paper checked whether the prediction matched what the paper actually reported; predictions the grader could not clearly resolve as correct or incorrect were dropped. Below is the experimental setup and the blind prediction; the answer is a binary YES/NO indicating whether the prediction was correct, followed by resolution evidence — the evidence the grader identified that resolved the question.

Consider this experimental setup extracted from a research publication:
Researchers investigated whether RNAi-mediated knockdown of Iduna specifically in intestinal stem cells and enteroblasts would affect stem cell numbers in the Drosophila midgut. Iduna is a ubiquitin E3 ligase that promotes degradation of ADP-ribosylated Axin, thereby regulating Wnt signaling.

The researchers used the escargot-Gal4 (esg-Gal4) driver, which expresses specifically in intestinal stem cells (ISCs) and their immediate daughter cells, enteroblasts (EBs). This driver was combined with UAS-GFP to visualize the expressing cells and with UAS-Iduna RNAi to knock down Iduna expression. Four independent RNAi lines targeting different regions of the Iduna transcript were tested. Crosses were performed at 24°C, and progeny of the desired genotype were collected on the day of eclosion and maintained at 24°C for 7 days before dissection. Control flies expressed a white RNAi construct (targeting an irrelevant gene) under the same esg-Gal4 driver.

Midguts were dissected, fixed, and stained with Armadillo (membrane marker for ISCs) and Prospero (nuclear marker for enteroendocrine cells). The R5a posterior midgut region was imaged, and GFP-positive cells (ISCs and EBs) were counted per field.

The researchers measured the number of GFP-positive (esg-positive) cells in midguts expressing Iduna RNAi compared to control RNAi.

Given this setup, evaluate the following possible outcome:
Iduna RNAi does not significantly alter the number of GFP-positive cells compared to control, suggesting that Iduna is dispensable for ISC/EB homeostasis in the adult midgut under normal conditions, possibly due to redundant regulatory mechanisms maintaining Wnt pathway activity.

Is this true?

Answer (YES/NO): YES